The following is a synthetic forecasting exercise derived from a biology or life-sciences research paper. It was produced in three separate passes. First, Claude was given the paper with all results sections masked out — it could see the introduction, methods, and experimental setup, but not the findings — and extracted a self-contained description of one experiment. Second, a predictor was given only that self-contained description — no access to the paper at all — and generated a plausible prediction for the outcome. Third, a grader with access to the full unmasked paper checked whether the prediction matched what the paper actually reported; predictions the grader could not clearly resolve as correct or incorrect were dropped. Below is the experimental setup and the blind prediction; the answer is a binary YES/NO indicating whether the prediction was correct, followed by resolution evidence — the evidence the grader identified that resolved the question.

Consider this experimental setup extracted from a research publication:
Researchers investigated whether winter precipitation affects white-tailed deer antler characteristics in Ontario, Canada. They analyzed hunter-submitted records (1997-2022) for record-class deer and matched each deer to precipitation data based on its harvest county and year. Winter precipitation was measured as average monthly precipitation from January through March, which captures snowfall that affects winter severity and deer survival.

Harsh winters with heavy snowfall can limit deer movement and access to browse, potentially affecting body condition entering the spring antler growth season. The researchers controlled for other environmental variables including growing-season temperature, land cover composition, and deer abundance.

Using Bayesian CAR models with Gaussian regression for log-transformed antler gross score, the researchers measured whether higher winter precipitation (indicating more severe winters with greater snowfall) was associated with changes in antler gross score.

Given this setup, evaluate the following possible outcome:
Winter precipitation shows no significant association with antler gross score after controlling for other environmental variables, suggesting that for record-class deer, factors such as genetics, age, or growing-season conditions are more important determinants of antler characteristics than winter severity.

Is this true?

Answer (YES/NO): NO